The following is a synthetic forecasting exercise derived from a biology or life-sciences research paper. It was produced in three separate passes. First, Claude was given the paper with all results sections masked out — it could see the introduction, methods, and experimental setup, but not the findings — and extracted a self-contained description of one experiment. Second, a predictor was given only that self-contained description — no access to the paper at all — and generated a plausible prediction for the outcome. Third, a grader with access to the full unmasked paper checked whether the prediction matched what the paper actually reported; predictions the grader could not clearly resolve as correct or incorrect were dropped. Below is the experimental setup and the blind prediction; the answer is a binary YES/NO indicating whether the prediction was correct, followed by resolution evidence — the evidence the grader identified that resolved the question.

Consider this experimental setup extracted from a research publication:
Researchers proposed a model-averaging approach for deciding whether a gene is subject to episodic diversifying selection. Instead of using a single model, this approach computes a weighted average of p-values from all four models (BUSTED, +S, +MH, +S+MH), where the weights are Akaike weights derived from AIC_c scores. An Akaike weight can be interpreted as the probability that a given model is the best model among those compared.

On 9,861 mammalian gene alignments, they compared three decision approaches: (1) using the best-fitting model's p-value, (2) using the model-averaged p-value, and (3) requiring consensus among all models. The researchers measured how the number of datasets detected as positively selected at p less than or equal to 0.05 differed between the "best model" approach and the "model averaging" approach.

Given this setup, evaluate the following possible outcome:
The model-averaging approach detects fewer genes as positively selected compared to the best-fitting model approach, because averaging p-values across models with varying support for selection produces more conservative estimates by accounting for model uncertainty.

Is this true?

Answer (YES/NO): YES